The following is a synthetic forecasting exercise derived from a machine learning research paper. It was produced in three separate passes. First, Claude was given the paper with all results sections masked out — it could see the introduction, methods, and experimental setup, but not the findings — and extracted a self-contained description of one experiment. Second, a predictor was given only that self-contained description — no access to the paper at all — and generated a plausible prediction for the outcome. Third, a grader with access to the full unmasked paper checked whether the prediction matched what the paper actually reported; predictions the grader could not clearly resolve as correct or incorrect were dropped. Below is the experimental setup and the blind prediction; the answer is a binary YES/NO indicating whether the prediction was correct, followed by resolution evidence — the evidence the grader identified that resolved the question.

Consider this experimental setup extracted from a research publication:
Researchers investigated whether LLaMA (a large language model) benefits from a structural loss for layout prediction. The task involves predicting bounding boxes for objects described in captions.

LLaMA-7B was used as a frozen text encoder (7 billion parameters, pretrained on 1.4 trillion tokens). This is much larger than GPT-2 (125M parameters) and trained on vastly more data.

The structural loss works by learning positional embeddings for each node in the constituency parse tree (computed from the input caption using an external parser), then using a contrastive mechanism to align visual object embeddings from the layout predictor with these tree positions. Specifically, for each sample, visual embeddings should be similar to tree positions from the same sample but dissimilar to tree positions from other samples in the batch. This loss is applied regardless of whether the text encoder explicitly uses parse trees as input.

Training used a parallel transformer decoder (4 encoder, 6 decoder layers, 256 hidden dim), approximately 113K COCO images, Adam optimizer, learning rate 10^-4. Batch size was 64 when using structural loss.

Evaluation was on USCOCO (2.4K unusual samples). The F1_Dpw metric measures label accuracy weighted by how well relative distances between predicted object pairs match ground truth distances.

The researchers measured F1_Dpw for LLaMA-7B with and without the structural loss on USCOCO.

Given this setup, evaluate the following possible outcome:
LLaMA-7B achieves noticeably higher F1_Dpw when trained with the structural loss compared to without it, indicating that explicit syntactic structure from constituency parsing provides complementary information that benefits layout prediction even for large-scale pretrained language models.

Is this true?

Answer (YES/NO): YES